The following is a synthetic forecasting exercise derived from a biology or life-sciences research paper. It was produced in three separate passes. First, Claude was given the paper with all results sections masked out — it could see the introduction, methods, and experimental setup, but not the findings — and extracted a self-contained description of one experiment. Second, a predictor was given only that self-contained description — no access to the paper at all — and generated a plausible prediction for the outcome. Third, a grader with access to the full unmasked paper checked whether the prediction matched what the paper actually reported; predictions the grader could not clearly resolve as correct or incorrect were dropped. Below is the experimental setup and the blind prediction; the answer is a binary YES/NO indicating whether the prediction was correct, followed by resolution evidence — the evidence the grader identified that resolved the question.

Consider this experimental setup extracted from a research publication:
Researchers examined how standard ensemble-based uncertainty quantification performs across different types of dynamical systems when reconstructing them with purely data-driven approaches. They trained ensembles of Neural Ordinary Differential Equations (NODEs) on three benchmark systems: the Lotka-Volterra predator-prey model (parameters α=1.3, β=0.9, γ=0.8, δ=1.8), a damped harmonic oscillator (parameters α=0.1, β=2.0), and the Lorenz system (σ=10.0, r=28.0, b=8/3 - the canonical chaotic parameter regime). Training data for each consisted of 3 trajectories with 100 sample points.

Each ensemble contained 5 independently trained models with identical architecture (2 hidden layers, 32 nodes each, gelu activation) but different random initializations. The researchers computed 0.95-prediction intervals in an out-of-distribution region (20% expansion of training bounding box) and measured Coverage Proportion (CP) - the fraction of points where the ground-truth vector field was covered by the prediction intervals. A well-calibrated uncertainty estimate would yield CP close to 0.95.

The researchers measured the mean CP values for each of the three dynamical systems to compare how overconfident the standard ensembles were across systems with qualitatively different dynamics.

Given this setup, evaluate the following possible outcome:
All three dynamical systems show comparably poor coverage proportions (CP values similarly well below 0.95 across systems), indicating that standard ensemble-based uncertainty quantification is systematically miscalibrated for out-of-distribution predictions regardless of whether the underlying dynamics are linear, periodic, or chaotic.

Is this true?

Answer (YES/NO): NO